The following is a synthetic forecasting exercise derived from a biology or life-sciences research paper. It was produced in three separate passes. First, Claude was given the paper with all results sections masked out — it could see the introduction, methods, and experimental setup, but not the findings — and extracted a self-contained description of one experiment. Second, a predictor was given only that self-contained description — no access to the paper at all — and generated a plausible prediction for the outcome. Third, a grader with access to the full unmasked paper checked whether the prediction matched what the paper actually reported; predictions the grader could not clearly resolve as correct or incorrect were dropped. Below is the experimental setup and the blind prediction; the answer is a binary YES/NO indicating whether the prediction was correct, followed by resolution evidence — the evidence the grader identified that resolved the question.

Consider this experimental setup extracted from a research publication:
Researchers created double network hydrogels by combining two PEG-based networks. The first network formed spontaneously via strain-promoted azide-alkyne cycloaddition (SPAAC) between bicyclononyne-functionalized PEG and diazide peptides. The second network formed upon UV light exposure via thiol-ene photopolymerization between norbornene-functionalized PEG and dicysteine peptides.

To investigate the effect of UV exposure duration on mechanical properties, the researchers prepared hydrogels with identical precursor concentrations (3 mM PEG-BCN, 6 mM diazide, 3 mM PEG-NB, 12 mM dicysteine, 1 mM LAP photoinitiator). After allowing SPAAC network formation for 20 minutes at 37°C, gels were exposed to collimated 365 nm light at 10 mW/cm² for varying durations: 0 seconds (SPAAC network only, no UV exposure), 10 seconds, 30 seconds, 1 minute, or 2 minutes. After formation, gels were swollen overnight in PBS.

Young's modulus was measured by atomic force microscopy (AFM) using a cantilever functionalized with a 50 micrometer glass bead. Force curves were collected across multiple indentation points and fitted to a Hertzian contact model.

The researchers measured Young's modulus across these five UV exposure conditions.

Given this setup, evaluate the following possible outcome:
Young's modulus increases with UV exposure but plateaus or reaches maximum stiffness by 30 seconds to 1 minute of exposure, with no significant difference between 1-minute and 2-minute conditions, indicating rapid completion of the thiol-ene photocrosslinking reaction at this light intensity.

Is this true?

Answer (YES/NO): YES